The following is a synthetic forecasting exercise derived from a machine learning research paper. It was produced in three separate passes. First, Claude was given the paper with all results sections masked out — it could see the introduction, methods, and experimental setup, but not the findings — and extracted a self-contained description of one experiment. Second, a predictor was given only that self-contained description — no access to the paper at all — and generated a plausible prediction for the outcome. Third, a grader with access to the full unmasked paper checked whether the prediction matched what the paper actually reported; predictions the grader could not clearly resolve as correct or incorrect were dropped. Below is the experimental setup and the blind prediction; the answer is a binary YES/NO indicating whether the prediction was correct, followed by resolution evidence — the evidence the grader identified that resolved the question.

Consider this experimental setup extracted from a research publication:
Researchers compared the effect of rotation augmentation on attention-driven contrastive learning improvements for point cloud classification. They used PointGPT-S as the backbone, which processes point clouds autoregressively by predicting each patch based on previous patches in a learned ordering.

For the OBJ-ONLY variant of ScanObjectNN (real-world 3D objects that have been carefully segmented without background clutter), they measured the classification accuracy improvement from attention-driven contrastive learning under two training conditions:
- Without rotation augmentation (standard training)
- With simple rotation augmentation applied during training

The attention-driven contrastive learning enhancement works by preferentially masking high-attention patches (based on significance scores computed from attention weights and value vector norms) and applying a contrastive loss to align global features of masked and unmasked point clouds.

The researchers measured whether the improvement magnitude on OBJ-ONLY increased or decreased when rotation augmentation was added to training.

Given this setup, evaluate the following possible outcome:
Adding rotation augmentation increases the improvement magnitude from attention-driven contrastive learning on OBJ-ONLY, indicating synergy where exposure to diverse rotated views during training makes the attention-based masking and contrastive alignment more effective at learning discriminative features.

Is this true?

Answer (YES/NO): NO